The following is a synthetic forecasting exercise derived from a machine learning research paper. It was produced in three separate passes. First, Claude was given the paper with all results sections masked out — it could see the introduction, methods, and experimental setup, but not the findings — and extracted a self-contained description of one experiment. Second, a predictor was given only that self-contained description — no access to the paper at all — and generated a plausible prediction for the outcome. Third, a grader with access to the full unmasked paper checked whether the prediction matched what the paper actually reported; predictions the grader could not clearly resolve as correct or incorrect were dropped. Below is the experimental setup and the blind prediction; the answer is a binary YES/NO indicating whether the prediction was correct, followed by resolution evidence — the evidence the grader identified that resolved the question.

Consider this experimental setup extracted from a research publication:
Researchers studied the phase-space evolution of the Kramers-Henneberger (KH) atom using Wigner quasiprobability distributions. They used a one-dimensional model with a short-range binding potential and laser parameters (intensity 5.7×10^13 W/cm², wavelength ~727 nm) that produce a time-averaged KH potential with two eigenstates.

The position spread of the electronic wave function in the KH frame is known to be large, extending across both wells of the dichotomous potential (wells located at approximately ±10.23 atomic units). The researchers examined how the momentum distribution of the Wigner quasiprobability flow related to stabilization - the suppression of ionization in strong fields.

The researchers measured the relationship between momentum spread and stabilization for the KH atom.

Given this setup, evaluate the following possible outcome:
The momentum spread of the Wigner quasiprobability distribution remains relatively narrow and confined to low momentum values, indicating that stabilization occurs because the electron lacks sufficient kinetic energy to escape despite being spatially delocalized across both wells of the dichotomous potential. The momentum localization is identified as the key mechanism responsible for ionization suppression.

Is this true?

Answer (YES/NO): YES